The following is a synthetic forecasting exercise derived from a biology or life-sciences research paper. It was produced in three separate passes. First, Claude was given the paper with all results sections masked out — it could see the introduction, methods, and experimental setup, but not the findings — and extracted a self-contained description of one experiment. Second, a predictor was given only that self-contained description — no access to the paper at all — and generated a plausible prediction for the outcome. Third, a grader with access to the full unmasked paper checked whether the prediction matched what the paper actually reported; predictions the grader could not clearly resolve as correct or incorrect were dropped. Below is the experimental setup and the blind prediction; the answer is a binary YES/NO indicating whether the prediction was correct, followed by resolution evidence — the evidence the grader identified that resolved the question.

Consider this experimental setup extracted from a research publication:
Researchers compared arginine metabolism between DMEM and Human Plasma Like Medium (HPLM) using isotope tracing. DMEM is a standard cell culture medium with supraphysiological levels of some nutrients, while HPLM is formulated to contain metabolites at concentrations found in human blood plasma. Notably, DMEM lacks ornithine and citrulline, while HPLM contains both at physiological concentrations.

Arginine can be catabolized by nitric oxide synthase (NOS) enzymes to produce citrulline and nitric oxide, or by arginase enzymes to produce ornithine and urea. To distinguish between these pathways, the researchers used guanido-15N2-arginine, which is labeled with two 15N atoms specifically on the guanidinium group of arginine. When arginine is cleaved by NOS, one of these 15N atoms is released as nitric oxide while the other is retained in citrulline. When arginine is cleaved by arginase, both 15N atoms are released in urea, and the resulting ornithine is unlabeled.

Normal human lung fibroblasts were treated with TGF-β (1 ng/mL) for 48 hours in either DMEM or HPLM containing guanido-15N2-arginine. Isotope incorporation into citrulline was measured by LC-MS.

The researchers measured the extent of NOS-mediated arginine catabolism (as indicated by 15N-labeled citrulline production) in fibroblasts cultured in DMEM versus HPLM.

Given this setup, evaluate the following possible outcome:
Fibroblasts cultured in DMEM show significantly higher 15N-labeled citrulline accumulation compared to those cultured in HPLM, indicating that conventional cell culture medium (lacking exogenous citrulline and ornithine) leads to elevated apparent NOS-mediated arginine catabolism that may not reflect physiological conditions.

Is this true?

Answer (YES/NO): YES